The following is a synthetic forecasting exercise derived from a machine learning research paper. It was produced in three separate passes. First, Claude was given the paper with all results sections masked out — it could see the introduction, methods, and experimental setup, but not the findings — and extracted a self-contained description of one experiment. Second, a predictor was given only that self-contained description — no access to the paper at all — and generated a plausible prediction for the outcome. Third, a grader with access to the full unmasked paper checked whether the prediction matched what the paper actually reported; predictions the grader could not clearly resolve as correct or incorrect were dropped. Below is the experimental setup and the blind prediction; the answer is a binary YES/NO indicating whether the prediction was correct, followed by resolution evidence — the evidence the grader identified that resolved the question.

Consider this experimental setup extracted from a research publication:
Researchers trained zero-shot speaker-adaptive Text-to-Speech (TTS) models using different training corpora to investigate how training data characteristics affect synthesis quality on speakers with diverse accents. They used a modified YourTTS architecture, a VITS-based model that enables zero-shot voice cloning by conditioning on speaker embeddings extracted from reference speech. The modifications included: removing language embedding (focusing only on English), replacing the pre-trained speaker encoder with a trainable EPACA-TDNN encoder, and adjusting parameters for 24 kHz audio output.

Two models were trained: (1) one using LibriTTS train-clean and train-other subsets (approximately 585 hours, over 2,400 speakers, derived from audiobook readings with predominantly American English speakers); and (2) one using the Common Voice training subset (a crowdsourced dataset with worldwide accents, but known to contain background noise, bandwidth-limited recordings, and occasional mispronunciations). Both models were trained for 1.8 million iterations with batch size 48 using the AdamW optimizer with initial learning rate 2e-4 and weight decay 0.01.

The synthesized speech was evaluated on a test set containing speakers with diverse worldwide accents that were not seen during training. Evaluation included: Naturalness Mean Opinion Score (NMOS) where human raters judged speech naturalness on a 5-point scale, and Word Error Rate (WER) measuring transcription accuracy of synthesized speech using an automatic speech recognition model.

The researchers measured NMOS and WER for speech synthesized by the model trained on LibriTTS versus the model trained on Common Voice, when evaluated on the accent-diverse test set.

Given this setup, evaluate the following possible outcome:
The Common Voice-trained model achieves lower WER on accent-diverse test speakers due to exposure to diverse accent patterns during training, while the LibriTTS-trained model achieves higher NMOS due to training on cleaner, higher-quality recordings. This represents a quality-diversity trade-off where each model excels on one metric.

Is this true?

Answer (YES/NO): NO